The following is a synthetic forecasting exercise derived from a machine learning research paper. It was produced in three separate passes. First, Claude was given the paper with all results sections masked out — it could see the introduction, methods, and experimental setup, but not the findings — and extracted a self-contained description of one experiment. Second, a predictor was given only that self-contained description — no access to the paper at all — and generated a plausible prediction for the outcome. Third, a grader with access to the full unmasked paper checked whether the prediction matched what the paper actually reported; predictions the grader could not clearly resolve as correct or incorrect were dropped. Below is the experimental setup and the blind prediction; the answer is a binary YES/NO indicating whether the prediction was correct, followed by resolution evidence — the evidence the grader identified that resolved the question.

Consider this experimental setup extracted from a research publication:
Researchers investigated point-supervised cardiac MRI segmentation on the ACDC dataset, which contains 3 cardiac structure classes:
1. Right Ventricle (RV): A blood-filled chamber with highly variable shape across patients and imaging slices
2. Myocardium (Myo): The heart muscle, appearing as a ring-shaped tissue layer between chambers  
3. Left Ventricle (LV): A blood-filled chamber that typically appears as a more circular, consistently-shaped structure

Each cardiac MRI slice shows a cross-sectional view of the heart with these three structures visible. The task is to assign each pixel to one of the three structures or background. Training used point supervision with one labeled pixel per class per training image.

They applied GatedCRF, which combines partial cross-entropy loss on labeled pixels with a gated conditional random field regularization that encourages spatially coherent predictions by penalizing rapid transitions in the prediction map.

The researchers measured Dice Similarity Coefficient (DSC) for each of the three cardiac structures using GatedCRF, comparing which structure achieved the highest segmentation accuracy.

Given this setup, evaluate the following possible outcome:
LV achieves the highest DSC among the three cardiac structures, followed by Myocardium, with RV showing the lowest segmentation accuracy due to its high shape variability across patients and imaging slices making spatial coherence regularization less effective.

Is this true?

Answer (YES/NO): YES